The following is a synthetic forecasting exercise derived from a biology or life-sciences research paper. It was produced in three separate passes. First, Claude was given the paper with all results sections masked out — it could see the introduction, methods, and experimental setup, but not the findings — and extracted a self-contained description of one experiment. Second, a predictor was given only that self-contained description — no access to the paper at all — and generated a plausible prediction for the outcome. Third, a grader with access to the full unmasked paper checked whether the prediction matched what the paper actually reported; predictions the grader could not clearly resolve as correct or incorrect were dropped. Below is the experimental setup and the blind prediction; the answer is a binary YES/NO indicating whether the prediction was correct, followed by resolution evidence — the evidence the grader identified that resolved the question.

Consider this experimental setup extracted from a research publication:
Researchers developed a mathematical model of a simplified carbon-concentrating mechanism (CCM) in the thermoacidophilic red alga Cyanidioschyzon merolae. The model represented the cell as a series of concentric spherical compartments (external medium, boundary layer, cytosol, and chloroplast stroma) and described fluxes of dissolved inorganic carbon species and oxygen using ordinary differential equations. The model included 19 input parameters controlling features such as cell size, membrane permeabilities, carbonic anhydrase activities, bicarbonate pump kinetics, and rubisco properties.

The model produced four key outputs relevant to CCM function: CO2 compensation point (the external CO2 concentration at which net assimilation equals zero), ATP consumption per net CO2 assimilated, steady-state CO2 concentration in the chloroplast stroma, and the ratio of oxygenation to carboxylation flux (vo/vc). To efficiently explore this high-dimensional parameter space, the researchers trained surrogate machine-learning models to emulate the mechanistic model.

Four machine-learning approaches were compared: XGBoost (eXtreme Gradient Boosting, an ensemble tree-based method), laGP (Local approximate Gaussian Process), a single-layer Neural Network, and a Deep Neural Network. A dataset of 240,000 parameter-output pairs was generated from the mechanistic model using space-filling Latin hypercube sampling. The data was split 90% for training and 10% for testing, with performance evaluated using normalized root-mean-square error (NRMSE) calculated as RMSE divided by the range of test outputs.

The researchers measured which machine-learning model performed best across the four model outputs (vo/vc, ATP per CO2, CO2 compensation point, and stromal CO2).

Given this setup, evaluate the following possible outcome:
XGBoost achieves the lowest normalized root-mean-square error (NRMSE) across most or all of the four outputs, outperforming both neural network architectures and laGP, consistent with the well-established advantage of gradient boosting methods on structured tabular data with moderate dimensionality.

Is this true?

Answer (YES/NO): NO